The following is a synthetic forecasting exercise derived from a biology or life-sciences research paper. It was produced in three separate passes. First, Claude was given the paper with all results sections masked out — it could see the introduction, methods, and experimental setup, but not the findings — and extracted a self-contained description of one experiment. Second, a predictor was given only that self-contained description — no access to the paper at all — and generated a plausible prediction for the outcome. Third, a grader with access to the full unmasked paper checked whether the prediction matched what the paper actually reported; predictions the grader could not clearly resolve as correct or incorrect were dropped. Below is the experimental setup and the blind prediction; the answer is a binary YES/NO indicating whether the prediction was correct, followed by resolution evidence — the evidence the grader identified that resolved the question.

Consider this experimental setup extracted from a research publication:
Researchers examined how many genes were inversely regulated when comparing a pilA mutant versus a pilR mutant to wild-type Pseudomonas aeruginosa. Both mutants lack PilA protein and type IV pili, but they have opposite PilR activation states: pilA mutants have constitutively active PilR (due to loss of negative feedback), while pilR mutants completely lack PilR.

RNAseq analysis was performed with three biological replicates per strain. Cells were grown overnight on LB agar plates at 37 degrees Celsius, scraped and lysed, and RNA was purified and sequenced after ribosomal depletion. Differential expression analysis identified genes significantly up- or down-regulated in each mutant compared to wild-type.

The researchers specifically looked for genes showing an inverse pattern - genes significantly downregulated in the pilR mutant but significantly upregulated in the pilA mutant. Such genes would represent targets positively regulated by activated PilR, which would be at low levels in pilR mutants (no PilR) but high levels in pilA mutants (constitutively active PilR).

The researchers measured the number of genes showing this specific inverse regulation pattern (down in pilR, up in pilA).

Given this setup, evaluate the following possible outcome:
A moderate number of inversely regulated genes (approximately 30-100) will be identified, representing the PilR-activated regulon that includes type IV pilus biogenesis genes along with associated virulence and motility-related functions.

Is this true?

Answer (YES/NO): NO